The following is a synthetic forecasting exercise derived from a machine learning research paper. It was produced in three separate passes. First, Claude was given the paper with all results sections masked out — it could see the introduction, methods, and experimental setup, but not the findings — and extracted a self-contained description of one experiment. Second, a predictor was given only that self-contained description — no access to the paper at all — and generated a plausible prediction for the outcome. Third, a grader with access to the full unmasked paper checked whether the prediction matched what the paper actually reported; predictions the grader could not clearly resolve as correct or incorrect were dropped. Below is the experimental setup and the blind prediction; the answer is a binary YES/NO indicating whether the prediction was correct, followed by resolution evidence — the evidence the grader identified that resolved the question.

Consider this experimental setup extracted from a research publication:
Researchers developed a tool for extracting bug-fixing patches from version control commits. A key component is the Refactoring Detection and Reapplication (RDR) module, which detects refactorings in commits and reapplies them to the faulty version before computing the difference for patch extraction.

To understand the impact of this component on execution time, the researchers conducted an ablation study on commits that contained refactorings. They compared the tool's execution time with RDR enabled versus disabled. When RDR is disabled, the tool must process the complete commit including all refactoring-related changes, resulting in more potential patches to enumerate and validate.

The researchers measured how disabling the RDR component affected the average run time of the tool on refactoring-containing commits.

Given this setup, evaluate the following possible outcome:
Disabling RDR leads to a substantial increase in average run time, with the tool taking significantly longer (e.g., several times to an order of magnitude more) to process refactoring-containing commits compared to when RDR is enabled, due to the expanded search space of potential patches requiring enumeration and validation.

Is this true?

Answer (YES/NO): NO